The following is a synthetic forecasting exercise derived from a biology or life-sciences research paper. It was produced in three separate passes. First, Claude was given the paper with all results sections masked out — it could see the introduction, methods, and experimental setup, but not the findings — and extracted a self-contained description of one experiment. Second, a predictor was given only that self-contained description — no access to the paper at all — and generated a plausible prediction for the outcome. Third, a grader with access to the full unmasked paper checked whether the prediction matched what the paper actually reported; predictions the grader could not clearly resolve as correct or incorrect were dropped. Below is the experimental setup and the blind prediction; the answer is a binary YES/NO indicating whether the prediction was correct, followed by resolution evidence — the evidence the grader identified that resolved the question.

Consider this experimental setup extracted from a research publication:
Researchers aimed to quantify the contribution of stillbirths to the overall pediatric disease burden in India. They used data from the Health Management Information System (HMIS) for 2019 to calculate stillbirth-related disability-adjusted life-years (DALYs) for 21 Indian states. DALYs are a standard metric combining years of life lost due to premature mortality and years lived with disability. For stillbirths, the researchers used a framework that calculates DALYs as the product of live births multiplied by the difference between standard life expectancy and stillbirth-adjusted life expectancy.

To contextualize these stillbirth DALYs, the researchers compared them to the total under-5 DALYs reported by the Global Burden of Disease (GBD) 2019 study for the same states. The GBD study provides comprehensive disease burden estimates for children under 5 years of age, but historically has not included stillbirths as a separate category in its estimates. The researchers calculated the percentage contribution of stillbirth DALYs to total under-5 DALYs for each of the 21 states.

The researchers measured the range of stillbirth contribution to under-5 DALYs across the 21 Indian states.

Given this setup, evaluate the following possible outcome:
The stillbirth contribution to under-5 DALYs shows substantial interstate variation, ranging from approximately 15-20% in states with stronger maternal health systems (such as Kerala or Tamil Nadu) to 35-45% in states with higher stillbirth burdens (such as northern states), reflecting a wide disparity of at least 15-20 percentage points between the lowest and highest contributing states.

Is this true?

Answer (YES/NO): NO